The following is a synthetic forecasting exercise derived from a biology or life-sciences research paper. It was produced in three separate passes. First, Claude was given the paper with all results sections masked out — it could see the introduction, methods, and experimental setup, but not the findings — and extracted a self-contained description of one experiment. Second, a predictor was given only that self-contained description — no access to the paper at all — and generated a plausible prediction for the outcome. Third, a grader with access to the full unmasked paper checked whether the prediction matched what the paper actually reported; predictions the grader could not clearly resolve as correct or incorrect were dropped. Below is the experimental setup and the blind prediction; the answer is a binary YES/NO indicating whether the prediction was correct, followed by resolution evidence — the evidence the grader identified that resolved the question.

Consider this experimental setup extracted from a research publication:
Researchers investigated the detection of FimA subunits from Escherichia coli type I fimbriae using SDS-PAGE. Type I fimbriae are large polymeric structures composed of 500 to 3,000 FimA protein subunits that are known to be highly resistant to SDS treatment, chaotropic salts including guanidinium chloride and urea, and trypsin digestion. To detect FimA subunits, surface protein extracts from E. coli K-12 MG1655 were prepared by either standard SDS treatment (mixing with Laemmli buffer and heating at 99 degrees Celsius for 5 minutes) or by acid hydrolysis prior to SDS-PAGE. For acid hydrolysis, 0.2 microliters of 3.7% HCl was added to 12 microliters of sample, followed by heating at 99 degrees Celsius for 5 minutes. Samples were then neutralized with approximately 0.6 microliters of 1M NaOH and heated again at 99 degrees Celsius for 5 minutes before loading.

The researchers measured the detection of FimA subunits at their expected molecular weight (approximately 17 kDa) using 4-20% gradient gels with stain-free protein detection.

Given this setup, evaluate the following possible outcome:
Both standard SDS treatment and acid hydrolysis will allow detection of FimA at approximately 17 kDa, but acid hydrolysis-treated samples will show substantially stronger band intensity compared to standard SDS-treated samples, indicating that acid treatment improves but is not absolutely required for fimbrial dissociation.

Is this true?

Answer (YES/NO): NO